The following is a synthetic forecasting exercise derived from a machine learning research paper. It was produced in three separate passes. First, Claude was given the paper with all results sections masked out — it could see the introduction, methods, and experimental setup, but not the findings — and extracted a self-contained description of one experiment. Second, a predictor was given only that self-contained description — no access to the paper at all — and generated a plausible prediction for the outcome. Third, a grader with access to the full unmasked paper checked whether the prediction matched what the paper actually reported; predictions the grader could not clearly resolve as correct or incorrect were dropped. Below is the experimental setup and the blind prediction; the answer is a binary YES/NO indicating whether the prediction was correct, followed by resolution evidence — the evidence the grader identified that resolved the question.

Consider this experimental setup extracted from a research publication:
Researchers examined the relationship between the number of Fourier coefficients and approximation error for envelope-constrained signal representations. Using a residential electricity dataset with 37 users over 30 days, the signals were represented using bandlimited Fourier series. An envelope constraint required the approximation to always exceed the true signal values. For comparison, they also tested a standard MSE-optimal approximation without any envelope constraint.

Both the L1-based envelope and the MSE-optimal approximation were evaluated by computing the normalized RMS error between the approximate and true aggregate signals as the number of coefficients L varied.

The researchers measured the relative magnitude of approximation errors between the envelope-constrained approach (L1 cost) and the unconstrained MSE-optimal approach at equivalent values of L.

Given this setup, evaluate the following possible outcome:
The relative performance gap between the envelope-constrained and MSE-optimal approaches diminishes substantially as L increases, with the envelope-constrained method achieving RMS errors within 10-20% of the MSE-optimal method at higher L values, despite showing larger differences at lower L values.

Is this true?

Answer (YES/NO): NO